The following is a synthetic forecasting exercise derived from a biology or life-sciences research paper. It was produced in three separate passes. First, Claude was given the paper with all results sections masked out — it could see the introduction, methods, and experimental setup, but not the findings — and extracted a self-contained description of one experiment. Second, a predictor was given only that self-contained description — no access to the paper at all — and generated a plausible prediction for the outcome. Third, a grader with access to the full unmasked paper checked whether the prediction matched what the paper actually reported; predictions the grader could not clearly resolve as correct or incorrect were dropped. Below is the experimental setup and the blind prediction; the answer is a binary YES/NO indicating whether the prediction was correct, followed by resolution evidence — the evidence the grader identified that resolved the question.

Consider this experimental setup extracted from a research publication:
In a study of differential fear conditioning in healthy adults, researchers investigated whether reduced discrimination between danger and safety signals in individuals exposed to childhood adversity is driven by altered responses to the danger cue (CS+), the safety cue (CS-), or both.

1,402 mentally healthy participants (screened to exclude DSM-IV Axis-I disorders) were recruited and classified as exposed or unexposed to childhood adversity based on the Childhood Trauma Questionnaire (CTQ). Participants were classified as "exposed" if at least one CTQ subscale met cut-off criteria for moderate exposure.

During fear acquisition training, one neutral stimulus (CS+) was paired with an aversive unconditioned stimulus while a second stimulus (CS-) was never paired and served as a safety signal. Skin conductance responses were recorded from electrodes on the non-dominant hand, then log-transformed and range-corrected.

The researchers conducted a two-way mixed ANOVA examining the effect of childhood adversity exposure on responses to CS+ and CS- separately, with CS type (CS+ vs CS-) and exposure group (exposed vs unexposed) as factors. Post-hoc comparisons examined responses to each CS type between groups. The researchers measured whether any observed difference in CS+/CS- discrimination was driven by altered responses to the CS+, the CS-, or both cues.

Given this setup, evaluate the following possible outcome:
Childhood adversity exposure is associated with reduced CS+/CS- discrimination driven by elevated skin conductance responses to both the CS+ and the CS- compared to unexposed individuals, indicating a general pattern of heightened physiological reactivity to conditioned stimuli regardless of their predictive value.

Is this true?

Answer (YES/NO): NO